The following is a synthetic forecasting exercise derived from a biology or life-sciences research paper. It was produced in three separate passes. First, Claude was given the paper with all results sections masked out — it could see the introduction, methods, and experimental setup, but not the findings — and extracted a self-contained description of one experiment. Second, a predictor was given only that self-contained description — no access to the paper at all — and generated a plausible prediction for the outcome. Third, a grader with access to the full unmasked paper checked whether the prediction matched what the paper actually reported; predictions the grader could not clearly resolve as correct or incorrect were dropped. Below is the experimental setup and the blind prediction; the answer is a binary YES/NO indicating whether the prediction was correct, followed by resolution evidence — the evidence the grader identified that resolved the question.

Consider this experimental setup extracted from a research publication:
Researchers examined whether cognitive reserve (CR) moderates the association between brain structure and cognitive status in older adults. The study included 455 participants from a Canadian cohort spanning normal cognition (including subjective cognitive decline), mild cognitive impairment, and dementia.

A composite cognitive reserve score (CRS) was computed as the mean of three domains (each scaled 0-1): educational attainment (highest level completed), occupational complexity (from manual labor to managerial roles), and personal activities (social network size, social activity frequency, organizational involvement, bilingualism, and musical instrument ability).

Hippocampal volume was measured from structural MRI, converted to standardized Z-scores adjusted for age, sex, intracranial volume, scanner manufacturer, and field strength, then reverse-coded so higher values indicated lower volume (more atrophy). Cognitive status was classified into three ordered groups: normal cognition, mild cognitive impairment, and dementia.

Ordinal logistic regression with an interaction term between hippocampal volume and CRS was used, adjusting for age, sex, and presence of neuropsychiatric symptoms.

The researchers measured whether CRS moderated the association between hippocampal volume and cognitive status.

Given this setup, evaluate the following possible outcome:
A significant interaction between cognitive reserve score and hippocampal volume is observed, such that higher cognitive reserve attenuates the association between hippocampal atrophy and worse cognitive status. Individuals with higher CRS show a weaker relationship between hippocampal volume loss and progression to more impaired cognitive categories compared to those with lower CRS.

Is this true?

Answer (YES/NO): NO